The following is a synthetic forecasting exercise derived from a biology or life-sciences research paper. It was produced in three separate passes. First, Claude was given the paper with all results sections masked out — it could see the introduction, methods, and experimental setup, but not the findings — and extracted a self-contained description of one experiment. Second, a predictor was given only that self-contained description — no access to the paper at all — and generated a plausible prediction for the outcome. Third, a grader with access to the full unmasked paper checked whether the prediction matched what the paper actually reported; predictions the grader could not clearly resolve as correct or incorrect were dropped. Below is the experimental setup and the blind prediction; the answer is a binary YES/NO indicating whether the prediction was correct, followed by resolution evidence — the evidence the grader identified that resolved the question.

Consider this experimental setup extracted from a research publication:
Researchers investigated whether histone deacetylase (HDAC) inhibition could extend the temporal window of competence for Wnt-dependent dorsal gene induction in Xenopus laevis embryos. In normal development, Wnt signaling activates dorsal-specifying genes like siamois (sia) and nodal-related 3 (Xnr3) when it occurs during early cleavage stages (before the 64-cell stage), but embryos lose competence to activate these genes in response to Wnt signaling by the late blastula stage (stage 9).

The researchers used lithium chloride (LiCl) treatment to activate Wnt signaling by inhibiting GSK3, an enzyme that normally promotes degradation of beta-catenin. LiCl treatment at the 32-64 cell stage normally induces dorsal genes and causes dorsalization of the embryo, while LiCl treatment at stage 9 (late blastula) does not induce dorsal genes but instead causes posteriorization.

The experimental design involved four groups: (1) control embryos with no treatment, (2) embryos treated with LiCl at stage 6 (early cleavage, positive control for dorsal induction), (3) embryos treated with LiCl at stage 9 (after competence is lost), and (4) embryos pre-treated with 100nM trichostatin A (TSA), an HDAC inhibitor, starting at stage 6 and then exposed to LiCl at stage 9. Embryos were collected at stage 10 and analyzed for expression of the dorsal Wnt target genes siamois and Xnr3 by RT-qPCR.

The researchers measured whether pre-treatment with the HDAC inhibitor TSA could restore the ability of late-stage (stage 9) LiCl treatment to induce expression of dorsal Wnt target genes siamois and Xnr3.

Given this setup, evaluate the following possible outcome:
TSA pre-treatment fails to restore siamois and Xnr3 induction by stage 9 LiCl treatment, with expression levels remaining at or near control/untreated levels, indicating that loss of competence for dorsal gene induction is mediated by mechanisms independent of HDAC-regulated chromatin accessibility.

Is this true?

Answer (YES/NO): NO